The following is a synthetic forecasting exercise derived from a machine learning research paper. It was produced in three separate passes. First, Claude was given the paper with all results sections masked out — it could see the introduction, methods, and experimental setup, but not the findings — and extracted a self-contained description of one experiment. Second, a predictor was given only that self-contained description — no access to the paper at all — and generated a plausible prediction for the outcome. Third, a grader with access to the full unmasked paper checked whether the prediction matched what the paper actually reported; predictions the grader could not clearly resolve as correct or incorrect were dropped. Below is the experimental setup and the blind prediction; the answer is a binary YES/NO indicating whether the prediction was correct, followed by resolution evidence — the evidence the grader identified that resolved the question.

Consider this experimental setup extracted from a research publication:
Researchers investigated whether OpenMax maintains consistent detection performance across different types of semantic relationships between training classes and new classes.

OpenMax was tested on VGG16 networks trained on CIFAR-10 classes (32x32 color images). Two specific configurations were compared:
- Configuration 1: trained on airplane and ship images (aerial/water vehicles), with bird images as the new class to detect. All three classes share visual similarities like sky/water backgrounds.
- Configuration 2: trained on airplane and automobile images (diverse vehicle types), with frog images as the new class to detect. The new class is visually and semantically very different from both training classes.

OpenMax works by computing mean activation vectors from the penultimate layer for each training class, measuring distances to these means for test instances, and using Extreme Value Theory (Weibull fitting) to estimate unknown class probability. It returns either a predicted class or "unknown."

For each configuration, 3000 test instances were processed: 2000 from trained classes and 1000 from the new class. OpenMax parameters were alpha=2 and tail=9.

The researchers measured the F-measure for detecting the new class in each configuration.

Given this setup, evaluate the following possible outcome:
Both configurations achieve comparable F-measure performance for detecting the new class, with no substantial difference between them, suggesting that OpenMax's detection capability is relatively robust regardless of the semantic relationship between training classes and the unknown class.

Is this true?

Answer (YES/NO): NO